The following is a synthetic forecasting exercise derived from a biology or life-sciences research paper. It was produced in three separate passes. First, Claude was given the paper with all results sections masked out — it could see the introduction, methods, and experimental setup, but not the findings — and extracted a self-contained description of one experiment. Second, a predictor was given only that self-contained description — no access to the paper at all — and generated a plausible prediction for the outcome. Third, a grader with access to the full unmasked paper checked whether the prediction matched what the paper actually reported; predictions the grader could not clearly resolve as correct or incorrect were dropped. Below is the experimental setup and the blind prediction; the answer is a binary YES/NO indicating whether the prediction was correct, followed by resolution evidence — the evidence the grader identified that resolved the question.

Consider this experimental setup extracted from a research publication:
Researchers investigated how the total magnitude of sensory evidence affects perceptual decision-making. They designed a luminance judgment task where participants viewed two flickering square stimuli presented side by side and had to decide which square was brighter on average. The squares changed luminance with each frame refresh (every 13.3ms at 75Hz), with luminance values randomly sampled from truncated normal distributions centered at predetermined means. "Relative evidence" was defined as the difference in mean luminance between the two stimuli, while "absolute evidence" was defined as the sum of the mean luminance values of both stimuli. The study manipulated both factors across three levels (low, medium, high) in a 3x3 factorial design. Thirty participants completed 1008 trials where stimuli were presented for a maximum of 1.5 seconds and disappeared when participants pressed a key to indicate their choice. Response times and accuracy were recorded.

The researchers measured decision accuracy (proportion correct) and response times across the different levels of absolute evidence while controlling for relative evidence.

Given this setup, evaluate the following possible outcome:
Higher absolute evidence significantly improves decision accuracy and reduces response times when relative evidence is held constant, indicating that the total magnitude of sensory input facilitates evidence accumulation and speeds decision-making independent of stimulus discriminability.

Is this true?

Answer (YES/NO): NO